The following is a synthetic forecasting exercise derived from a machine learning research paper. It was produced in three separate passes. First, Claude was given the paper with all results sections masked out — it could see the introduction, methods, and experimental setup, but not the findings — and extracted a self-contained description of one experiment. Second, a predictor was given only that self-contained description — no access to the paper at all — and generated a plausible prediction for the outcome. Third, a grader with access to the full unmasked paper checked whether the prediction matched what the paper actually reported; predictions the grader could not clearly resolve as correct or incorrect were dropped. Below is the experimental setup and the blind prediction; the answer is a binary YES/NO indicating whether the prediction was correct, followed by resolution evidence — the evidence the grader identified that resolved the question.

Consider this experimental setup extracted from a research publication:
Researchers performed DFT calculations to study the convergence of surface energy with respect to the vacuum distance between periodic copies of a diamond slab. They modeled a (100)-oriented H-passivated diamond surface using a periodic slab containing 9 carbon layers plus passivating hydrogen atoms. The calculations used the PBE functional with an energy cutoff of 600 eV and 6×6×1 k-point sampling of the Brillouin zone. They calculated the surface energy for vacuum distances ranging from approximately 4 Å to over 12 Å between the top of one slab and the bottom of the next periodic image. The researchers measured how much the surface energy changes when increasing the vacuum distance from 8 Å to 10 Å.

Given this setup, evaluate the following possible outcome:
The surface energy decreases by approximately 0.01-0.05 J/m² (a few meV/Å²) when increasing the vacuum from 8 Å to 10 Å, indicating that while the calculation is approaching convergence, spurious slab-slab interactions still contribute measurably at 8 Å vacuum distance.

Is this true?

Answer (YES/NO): NO